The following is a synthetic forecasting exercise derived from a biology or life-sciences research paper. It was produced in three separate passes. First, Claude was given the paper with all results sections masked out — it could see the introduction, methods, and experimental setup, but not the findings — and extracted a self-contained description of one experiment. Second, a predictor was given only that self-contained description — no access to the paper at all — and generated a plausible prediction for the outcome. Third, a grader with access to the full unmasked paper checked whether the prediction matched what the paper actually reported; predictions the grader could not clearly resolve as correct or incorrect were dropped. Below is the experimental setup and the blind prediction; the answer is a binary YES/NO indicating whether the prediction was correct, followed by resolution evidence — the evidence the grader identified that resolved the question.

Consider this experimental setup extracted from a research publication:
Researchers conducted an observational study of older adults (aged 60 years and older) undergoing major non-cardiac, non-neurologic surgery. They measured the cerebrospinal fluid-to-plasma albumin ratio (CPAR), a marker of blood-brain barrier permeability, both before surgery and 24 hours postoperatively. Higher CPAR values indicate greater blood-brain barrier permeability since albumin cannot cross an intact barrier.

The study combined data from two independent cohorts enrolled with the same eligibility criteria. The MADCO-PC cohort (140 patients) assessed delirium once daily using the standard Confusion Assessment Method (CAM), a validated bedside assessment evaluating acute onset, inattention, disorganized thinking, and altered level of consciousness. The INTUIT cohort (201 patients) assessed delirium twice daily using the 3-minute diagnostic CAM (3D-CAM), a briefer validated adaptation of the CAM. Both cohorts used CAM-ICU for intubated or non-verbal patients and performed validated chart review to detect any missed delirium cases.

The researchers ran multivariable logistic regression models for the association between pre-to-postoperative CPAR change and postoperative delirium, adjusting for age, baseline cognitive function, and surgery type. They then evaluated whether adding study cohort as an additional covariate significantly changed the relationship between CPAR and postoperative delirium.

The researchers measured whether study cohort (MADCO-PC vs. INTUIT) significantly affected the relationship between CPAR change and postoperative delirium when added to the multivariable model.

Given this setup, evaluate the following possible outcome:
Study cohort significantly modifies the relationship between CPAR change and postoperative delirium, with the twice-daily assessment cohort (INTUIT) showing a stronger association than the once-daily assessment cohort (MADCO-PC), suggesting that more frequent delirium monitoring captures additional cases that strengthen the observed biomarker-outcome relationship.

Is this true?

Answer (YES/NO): NO